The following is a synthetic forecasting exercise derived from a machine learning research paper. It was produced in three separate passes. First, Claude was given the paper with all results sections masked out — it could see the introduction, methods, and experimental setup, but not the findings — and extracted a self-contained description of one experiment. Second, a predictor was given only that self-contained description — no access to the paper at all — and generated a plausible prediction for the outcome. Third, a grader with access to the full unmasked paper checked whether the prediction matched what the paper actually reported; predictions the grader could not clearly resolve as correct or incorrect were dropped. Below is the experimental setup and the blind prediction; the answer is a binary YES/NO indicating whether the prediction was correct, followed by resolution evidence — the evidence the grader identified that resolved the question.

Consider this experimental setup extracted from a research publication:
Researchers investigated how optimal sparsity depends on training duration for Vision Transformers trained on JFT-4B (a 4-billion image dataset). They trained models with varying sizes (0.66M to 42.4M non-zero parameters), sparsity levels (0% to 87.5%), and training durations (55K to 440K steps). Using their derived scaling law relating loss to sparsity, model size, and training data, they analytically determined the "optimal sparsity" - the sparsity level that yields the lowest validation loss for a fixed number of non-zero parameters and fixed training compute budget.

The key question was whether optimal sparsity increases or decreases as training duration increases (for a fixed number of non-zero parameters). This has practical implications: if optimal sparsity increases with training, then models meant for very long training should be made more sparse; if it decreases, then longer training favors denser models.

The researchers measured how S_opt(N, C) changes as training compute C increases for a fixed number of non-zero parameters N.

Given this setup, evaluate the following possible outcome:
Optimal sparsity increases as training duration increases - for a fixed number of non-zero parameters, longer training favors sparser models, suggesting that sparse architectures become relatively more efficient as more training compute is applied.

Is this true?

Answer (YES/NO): YES